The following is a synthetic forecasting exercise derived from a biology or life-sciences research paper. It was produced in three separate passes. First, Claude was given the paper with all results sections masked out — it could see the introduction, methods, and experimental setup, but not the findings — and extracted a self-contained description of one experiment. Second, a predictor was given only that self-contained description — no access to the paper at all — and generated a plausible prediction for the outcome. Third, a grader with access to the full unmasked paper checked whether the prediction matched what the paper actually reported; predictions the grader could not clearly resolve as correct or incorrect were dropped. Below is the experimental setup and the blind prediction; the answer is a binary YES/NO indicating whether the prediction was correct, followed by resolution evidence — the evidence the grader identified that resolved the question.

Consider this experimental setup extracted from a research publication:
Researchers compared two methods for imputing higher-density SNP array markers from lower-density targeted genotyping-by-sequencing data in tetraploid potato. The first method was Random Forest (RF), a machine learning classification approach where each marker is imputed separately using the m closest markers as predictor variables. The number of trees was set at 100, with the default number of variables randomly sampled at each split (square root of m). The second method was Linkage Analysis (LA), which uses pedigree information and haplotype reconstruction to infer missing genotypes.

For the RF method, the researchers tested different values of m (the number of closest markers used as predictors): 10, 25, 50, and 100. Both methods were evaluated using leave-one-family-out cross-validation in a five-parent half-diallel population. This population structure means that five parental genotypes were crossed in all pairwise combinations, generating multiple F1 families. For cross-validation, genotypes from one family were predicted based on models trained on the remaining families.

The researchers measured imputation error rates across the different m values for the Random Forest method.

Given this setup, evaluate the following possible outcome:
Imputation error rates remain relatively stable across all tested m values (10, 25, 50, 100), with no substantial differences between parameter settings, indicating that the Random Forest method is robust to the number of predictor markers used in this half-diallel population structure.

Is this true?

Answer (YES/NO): NO